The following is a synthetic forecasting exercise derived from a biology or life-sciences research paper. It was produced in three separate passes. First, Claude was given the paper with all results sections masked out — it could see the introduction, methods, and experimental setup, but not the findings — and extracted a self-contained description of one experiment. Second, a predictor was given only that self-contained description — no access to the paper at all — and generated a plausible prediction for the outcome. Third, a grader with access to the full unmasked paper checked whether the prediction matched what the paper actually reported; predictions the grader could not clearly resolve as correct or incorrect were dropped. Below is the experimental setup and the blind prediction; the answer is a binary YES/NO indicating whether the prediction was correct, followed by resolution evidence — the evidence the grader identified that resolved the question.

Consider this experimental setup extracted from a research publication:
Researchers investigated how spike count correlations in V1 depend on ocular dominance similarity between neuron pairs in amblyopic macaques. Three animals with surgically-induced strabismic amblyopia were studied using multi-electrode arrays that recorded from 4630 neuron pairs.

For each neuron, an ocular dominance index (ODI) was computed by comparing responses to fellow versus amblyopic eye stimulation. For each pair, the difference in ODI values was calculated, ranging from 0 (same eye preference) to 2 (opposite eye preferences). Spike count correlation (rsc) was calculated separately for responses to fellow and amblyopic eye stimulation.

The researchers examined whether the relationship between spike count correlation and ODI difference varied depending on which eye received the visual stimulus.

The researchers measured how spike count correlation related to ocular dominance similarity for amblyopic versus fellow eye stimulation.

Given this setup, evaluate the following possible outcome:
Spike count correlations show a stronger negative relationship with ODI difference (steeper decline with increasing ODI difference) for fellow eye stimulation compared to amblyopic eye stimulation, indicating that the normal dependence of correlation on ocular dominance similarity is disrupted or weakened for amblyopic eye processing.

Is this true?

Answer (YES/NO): NO